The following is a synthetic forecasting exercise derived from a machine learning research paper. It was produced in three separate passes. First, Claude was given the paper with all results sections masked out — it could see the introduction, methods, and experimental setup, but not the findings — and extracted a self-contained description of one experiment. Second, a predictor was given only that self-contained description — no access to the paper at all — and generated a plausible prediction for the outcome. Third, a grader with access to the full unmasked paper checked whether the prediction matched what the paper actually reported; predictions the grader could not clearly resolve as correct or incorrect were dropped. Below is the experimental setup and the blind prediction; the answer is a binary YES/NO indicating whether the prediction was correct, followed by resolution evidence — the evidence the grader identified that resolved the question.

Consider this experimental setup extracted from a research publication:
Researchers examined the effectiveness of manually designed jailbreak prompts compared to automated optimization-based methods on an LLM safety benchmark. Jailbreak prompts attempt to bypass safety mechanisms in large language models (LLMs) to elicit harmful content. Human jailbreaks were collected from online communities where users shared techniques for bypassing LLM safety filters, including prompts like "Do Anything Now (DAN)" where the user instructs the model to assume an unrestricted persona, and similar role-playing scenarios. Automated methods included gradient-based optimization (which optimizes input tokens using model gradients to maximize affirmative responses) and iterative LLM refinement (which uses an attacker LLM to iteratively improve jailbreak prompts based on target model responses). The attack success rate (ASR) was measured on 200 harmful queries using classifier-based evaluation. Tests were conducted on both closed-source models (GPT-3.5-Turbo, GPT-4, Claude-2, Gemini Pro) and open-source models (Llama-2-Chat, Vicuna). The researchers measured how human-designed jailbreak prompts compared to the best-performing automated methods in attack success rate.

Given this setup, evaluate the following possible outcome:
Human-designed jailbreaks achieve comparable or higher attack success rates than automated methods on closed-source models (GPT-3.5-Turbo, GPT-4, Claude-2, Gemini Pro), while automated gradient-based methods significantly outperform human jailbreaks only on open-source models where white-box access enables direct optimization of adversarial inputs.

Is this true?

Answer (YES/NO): NO